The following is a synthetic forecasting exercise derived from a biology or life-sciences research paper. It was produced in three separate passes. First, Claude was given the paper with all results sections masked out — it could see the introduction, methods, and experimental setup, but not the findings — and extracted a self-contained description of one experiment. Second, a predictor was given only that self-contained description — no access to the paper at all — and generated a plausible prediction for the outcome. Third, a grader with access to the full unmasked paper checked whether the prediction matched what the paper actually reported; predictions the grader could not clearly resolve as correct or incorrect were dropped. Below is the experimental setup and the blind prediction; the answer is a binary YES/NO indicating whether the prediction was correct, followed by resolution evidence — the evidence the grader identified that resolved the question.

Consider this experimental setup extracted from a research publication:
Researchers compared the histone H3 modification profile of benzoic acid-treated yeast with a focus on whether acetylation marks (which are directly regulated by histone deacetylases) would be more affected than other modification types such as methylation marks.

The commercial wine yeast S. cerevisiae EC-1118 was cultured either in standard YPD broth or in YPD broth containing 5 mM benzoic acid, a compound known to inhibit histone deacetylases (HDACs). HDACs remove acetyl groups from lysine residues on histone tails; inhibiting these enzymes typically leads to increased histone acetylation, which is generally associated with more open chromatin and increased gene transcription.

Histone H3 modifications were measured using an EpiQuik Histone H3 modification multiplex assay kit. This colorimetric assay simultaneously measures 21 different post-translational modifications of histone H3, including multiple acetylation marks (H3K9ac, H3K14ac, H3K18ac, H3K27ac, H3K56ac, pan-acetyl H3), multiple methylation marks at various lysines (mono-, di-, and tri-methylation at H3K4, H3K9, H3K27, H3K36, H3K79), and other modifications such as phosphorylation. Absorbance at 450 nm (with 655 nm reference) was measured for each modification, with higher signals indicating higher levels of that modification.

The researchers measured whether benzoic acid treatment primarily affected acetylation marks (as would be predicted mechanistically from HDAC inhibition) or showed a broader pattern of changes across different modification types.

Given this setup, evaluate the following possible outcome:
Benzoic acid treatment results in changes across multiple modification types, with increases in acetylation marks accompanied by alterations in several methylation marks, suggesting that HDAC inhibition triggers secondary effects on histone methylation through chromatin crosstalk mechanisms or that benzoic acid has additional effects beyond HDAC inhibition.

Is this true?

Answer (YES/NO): YES